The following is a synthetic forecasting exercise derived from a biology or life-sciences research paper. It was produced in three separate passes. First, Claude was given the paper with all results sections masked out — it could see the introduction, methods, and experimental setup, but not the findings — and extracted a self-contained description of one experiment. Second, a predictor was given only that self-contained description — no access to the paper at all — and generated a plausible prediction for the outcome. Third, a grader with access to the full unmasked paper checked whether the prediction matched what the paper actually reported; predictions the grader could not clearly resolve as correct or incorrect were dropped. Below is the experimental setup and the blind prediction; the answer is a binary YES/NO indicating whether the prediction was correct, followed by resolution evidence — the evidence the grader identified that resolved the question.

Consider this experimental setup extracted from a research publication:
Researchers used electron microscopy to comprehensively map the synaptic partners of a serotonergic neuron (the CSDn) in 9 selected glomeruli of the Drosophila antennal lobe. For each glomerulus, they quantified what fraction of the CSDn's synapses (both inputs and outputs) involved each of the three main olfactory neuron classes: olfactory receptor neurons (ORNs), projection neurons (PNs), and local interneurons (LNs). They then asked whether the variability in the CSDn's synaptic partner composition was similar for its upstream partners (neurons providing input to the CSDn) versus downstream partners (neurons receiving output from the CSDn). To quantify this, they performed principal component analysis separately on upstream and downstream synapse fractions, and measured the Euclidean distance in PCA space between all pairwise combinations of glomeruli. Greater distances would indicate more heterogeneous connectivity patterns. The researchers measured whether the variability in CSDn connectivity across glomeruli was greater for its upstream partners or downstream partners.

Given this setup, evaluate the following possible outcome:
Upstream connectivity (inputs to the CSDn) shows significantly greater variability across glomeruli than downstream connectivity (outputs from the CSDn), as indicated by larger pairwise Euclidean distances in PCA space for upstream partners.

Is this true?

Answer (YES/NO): YES